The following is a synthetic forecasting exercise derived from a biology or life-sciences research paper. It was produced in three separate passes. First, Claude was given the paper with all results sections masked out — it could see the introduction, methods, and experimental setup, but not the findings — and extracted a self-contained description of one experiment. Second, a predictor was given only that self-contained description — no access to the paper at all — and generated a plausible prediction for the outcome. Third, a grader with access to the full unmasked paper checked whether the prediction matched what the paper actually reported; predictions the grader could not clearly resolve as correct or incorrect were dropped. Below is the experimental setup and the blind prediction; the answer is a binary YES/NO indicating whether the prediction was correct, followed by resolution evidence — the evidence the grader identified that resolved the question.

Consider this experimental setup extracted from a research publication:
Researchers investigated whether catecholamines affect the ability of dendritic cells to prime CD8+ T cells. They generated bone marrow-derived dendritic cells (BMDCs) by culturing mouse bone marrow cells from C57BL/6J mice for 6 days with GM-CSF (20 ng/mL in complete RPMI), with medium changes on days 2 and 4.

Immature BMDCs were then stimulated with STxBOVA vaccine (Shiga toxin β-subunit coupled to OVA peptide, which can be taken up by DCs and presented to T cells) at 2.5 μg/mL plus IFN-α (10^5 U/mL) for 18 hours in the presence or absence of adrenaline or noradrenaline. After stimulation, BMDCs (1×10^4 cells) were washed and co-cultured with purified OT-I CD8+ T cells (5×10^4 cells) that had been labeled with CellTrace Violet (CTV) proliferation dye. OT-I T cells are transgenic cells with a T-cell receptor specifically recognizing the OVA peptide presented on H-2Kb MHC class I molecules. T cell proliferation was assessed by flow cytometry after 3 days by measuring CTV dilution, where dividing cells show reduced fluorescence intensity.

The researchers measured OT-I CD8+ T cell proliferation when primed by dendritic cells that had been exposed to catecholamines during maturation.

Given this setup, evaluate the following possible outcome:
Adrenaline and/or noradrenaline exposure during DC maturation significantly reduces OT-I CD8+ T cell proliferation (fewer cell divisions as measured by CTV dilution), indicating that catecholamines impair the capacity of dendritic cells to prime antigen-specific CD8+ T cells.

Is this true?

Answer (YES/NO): NO